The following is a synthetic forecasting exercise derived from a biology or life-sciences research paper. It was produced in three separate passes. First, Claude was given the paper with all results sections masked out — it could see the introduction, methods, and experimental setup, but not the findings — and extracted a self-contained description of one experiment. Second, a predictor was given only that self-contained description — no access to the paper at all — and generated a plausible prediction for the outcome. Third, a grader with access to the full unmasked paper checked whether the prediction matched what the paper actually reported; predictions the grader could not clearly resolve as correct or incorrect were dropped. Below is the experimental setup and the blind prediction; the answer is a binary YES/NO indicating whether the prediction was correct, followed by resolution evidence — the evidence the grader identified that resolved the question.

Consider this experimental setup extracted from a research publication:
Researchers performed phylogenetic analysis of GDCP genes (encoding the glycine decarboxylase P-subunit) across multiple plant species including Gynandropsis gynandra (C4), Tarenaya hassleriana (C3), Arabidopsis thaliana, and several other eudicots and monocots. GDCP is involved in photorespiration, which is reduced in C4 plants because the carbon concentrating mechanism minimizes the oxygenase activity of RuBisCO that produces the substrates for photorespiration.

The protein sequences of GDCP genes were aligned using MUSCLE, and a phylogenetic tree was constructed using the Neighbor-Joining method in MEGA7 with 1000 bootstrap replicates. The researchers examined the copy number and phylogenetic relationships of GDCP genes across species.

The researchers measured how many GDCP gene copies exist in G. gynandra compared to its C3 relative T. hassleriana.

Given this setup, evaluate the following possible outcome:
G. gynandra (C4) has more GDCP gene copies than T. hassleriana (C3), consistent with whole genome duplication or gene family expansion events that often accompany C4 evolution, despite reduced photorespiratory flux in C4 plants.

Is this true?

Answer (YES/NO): YES